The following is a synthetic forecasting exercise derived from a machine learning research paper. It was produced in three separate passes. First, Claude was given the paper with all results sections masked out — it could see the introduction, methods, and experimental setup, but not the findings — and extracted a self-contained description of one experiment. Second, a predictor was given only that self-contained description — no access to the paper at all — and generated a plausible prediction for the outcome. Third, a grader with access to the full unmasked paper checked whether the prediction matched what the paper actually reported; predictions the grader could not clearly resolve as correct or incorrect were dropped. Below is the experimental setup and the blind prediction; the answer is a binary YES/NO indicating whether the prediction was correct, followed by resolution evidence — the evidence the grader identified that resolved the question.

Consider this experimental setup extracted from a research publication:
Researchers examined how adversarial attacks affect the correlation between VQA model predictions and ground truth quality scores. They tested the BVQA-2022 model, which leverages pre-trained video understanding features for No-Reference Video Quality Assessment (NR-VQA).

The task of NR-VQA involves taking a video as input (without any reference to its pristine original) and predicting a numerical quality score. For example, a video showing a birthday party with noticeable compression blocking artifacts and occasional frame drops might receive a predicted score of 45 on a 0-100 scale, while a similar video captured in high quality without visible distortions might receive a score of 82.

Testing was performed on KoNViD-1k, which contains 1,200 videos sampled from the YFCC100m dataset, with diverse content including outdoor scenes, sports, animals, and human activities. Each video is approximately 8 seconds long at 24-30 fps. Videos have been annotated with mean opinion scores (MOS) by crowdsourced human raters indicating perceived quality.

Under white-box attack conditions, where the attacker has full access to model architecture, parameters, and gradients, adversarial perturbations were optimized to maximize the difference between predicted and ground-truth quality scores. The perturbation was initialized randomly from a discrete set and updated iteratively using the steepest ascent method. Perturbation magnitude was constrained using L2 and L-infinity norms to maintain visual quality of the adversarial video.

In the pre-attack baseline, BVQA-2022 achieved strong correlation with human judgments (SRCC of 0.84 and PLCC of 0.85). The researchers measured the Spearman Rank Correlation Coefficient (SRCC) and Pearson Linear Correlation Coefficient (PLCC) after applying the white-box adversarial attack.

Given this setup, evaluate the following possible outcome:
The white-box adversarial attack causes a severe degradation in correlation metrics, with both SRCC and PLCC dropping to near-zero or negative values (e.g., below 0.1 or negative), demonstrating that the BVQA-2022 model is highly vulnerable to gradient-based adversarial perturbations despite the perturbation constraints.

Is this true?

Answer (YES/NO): YES